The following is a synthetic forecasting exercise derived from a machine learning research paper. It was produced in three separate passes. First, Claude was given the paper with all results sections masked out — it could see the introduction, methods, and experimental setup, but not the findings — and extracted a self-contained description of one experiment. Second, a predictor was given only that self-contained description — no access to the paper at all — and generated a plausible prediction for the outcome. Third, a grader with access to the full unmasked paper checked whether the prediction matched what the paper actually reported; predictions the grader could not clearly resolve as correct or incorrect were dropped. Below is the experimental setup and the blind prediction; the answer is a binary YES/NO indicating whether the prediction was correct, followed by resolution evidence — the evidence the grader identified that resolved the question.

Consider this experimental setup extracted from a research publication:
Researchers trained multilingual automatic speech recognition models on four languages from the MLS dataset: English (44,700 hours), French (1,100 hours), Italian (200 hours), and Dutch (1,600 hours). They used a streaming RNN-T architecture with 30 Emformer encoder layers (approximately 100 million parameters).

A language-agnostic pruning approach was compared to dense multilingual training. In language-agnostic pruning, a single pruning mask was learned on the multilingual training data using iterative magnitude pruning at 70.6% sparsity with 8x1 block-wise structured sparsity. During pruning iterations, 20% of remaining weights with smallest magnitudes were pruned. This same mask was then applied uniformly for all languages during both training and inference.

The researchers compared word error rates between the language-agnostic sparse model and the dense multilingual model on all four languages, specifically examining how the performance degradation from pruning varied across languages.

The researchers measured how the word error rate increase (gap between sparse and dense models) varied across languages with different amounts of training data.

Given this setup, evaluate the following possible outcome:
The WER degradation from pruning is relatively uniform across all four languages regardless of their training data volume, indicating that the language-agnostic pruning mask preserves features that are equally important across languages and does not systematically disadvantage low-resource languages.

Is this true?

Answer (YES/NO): NO